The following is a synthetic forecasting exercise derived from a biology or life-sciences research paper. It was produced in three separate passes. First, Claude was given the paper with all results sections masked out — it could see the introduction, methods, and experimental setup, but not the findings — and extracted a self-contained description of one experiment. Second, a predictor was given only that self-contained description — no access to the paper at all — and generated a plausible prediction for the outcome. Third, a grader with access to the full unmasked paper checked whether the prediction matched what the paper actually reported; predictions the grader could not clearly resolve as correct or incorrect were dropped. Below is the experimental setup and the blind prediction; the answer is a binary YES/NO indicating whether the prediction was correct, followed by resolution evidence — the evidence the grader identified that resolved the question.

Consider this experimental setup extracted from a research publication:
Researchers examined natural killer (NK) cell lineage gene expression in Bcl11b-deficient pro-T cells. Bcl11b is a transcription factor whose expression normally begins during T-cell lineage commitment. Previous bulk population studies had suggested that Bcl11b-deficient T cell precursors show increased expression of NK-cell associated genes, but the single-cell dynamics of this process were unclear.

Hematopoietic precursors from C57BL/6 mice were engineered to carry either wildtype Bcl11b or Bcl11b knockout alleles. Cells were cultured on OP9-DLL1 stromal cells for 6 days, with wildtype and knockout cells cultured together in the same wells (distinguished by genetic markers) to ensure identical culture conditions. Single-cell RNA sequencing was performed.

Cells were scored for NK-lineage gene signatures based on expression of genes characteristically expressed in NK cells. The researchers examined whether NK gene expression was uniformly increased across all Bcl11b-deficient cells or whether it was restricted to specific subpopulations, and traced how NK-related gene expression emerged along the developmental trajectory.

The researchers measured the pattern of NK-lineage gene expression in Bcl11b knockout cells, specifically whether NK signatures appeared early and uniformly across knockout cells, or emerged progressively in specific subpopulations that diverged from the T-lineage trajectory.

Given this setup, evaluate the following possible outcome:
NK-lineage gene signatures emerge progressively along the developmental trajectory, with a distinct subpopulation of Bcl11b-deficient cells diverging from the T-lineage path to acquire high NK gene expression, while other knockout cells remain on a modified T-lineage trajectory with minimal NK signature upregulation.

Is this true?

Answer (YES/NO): YES